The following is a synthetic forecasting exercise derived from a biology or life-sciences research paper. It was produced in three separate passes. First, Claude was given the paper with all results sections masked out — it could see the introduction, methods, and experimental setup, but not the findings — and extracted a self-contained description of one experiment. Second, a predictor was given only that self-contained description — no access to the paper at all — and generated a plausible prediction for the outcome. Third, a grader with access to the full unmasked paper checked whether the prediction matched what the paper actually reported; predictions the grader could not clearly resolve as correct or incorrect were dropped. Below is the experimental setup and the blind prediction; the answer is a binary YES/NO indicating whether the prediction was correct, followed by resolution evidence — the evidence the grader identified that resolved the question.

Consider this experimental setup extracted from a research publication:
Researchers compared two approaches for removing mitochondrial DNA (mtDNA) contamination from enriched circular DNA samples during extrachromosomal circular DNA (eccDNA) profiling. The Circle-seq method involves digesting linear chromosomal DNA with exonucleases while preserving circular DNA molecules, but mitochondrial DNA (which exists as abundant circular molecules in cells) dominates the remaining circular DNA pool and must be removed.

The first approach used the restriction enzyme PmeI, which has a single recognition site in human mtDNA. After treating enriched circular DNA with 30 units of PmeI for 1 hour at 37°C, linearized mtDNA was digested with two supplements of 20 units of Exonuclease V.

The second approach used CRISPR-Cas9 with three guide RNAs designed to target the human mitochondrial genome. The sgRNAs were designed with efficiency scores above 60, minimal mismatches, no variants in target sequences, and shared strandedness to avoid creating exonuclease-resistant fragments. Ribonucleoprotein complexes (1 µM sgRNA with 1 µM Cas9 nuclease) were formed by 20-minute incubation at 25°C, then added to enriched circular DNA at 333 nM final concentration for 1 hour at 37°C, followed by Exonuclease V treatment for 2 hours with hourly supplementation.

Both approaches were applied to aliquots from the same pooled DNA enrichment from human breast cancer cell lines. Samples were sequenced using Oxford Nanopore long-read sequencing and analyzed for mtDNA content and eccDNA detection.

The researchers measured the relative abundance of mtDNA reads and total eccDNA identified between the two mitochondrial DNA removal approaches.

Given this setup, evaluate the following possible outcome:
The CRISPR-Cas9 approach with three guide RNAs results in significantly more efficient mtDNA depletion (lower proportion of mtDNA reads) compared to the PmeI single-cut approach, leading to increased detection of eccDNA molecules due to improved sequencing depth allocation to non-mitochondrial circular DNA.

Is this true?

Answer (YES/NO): NO